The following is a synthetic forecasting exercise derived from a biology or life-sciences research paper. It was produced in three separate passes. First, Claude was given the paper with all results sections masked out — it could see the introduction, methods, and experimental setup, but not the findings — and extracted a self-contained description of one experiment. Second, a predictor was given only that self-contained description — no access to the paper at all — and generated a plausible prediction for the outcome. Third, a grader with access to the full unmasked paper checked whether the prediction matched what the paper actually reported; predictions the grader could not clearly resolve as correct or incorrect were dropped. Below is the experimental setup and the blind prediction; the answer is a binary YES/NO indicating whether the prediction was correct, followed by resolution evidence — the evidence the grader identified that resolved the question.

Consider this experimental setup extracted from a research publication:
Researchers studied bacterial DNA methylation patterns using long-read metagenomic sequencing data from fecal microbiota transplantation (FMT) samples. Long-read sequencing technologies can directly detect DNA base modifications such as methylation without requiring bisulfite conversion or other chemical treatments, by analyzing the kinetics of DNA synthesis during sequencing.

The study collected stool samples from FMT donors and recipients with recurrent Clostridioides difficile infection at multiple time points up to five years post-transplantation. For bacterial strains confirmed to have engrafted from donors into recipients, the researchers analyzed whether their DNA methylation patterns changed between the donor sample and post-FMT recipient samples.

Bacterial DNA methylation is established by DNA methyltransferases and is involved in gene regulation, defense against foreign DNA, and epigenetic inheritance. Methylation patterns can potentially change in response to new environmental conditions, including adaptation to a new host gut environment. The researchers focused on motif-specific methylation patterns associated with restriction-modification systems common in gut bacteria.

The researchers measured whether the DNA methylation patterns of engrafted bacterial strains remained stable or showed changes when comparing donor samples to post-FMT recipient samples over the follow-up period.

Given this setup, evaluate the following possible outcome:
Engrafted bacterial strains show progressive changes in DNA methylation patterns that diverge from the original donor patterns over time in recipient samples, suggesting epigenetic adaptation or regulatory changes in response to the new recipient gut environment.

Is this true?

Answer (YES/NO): NO